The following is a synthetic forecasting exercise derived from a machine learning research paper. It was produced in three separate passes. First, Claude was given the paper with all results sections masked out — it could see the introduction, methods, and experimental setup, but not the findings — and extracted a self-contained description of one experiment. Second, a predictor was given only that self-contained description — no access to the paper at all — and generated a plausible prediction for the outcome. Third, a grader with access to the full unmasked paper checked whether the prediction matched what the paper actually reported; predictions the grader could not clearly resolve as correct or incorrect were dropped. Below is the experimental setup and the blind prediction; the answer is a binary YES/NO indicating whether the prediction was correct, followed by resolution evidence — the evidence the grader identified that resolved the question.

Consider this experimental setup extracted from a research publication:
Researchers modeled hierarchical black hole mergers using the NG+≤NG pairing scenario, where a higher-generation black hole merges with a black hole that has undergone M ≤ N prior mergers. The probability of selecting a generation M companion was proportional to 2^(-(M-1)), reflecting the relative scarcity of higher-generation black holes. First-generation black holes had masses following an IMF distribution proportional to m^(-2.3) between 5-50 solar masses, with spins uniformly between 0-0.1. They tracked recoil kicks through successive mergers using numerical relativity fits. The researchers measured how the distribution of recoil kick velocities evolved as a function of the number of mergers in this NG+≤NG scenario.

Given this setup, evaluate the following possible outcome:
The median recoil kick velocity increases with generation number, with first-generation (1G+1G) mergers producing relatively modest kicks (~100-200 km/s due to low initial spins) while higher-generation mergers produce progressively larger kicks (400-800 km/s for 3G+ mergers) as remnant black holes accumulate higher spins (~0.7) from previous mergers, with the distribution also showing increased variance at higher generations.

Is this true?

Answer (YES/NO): NO